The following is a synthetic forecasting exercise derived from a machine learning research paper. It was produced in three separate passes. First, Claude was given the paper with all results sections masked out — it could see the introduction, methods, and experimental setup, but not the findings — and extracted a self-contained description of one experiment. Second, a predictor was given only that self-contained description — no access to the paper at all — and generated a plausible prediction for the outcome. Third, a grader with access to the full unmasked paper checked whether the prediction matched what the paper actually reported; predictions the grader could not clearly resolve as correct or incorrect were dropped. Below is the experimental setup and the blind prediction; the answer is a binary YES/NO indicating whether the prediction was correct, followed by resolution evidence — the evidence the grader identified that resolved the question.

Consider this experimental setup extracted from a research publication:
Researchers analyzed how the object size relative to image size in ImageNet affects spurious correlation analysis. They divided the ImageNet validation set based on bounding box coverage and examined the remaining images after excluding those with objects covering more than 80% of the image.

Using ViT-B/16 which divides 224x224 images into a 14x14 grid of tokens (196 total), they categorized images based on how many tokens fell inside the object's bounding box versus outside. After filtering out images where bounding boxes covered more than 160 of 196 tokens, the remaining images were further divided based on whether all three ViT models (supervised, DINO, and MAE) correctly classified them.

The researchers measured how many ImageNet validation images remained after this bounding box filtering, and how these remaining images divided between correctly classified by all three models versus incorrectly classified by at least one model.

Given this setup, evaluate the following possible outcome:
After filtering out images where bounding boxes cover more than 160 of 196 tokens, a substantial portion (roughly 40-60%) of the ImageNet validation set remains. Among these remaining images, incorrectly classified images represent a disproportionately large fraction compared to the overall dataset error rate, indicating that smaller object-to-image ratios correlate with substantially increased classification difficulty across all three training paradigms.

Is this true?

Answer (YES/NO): NO